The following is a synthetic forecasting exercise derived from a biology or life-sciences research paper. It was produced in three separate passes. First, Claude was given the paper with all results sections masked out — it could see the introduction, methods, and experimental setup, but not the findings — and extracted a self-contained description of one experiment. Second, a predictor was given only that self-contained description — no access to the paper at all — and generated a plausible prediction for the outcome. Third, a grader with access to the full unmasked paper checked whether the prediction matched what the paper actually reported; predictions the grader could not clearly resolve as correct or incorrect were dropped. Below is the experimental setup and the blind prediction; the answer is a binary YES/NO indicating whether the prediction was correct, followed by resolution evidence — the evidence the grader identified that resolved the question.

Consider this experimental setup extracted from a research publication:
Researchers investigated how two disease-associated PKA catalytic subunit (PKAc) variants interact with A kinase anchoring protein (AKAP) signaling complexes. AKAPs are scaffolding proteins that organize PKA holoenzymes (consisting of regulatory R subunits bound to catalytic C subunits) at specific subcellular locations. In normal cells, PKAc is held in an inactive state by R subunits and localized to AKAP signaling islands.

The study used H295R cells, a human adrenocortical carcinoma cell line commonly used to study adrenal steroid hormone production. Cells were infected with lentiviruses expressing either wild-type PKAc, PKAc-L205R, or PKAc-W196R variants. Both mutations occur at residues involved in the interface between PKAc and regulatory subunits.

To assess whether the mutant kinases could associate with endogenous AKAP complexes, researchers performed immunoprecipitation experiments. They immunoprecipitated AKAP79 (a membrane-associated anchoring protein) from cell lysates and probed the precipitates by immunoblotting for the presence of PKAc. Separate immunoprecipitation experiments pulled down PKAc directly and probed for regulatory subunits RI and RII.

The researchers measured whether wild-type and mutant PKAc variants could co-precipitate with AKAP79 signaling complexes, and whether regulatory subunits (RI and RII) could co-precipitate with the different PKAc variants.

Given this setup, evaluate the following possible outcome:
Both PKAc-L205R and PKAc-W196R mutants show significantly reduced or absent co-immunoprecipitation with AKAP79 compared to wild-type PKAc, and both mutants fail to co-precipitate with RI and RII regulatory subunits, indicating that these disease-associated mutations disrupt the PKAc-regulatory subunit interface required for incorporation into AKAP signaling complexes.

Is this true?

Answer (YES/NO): YES